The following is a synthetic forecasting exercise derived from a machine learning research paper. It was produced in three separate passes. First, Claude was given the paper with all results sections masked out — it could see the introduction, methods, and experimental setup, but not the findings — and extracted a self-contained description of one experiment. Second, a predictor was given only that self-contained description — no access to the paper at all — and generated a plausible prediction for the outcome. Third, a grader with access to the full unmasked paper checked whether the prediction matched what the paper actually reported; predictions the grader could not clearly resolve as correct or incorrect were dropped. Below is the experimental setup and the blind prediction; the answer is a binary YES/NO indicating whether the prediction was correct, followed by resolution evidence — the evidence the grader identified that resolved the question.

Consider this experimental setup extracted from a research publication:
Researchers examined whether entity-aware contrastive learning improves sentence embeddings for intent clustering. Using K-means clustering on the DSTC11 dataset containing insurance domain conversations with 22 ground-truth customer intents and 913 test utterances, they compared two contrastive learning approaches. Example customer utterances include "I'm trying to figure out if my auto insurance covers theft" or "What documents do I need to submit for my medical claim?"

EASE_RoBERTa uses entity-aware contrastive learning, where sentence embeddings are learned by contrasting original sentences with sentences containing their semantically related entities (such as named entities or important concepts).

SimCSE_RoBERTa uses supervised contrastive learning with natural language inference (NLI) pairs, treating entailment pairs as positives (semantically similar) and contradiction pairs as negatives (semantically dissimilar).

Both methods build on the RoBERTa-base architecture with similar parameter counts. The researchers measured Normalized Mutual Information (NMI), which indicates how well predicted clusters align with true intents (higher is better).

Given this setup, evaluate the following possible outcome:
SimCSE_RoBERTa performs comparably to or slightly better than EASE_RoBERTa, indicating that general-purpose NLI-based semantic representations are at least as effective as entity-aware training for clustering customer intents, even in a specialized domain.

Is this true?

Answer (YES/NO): NO